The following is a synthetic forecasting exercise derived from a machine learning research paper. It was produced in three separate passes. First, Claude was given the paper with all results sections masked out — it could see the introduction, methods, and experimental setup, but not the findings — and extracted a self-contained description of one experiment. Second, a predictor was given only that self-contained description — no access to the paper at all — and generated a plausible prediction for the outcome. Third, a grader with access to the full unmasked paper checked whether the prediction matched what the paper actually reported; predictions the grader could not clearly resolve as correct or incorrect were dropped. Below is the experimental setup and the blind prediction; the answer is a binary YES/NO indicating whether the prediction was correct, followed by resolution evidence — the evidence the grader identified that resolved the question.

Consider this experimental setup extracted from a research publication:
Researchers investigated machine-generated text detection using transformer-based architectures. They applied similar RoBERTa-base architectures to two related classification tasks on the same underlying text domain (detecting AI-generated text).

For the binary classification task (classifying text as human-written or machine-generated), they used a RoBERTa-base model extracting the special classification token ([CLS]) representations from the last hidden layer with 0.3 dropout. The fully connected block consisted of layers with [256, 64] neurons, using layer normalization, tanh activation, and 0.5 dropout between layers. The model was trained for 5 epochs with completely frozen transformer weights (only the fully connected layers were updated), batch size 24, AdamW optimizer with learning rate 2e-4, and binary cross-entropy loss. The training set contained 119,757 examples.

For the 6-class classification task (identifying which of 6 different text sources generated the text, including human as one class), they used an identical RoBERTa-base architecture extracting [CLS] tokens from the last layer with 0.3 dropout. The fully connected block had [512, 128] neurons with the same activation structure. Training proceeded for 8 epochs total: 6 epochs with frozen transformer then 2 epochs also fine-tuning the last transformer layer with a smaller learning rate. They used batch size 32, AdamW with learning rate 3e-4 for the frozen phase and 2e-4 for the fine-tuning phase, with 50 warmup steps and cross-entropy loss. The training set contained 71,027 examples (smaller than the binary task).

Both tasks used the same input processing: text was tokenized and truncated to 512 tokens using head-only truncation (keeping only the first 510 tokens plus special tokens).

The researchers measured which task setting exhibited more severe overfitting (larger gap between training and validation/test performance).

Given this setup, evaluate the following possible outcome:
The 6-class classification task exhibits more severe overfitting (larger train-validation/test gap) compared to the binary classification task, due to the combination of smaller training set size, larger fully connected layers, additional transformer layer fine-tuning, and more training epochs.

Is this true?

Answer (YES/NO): NO